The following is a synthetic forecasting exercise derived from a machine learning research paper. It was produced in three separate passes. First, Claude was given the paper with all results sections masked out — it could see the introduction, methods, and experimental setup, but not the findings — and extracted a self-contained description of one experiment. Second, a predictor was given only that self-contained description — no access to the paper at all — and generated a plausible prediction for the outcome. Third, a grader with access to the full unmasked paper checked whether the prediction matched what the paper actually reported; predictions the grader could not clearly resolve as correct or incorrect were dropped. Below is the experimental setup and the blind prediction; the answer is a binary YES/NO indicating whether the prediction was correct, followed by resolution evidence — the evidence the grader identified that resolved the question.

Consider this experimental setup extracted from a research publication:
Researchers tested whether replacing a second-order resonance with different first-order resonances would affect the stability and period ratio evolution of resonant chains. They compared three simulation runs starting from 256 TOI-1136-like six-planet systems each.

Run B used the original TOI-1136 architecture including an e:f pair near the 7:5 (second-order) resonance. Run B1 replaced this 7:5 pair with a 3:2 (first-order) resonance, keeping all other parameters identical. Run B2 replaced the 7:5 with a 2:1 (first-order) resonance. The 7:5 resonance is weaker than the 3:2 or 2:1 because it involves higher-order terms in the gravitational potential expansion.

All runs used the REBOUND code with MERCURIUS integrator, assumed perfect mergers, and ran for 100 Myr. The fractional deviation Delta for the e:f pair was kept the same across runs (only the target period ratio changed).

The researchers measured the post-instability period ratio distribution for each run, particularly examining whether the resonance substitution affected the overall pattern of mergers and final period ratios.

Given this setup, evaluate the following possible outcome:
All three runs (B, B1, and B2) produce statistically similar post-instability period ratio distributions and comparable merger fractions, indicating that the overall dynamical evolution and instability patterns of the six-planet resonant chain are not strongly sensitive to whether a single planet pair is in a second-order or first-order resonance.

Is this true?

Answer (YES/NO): NO